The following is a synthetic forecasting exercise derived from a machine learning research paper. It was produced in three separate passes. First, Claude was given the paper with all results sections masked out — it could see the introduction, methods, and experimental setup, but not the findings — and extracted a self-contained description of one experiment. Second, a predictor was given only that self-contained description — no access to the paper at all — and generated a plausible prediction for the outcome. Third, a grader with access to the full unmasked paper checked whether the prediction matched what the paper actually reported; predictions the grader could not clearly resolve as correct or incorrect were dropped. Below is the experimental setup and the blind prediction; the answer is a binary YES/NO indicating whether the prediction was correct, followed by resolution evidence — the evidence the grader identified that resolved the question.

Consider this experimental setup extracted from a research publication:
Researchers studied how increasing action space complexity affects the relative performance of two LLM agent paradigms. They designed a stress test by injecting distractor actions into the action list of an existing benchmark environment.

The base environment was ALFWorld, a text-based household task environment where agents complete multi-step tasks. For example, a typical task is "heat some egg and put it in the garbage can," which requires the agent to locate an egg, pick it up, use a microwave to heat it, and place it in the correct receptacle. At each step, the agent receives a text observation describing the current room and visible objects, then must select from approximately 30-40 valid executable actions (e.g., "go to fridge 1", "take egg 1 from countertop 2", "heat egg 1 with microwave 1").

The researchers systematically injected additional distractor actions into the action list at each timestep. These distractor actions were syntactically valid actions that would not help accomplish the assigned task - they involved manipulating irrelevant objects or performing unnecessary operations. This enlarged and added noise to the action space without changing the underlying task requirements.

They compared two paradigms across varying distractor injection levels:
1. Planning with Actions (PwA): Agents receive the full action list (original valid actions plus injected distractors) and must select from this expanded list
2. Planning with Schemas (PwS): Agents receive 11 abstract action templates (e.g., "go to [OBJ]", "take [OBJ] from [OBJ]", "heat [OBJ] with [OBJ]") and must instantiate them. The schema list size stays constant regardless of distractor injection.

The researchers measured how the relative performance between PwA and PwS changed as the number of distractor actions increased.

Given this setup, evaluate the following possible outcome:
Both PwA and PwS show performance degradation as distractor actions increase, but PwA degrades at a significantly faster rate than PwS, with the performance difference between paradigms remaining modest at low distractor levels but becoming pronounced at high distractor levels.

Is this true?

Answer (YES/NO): NO